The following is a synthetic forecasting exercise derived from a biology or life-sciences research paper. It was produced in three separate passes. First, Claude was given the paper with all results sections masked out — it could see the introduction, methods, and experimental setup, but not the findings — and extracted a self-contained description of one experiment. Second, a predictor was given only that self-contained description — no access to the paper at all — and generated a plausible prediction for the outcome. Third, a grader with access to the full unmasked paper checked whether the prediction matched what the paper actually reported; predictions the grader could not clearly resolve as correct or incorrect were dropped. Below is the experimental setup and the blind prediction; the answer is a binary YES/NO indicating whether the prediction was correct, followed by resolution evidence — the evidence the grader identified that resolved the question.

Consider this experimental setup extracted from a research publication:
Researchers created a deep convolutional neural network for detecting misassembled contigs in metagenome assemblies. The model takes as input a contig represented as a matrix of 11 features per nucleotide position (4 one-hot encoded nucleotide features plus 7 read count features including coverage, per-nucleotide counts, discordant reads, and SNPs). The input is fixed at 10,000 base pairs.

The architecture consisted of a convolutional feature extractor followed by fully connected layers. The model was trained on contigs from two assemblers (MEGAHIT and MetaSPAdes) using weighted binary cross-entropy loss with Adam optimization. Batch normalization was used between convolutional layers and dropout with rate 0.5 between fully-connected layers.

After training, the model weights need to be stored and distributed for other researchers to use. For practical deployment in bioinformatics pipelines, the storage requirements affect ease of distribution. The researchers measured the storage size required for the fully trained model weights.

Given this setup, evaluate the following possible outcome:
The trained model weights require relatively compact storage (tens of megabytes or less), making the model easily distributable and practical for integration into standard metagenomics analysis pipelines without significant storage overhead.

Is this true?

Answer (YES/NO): YES